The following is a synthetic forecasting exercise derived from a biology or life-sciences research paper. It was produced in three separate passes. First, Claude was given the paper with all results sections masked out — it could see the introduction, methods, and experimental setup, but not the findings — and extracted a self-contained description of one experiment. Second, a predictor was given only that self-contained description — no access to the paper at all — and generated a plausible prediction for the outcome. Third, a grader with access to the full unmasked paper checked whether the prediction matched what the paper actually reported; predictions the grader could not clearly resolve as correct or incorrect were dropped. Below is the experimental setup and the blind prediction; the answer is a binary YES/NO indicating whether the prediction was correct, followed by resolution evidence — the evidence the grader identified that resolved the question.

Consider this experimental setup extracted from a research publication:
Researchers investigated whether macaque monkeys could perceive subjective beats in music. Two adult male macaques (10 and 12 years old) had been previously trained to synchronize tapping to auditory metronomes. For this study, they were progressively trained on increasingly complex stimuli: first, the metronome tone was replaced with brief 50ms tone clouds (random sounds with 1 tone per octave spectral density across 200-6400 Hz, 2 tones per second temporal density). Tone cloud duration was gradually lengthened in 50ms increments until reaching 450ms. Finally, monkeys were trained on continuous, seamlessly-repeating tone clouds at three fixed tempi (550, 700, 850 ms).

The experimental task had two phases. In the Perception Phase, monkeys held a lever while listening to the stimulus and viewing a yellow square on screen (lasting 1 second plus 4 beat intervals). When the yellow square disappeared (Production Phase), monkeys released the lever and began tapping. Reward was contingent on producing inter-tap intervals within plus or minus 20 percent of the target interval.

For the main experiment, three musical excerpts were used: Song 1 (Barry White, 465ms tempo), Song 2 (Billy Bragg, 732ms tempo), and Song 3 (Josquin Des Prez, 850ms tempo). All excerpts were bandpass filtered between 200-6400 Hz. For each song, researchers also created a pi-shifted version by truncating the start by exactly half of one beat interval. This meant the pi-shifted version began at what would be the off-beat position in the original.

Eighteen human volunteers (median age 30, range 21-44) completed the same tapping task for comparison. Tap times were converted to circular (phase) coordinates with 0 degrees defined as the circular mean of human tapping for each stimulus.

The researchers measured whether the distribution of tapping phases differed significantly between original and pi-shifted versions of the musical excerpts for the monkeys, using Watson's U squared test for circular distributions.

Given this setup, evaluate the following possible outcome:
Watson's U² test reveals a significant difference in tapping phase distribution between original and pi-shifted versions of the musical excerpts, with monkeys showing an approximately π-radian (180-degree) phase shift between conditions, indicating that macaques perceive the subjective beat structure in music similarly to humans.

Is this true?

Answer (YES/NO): NO